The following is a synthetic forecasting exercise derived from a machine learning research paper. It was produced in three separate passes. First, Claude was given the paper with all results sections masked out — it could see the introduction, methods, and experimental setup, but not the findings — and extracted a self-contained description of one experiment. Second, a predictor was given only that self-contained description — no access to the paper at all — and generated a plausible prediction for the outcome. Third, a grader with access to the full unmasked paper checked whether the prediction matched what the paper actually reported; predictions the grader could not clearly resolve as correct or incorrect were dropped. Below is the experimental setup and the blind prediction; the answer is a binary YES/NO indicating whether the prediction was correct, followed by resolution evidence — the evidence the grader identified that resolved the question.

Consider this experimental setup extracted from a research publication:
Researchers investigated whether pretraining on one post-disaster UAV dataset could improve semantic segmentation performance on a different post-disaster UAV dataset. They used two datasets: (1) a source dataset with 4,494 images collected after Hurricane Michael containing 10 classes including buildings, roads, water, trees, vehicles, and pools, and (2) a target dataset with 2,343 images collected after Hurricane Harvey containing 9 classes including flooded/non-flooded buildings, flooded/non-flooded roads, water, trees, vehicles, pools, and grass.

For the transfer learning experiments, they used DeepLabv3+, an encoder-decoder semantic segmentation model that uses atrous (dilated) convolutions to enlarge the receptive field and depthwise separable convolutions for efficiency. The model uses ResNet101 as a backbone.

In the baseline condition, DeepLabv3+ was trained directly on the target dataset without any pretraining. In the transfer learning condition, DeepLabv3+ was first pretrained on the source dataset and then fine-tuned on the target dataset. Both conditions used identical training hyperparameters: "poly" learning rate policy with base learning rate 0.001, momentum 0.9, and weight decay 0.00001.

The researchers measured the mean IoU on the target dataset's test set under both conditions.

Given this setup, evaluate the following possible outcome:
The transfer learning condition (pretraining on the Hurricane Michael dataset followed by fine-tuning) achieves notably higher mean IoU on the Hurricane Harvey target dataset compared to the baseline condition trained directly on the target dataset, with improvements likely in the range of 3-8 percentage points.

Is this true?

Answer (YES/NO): YES